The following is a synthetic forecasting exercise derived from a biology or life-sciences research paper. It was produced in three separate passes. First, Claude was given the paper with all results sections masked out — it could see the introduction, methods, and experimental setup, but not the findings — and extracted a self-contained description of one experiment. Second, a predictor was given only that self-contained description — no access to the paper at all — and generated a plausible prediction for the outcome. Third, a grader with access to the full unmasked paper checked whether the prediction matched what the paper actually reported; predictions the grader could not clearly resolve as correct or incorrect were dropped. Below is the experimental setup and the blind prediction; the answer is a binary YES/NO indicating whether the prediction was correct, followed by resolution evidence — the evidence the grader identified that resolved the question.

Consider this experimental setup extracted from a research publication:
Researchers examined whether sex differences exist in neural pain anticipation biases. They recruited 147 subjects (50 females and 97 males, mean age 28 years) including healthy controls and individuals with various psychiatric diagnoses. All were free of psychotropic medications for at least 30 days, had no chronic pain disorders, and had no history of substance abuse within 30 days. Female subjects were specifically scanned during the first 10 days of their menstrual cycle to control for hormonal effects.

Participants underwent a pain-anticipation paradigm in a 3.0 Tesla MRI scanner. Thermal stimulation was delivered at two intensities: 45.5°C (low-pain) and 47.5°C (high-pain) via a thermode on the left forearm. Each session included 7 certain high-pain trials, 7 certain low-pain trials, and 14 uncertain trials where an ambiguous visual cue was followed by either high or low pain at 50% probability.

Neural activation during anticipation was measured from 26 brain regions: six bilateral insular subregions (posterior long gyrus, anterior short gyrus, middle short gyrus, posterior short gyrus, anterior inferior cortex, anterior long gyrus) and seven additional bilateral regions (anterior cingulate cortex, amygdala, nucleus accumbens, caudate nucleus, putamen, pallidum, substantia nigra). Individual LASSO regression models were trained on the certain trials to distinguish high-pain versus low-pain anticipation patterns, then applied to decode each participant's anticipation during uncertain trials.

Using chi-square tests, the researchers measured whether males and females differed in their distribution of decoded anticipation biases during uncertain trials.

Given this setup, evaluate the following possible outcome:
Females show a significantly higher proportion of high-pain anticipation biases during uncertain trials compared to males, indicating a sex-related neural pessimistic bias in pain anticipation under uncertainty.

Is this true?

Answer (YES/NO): NO